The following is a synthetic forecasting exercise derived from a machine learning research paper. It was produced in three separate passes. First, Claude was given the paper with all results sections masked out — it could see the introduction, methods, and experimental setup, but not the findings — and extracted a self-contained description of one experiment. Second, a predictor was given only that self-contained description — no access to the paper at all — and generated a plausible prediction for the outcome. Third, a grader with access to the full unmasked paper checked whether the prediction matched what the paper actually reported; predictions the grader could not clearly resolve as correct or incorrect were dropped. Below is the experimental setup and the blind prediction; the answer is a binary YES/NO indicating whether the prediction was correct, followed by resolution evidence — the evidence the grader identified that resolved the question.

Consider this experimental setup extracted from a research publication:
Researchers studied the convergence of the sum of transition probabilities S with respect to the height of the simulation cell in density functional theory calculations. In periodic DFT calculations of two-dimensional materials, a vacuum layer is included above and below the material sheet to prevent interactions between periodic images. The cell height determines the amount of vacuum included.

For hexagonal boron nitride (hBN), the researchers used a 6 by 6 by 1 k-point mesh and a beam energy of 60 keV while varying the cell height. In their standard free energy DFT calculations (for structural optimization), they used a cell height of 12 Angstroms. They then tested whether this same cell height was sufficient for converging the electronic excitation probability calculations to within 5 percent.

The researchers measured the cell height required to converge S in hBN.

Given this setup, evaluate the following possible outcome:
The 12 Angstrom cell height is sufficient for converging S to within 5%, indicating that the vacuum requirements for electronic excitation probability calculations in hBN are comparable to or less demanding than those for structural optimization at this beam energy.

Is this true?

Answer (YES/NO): NO